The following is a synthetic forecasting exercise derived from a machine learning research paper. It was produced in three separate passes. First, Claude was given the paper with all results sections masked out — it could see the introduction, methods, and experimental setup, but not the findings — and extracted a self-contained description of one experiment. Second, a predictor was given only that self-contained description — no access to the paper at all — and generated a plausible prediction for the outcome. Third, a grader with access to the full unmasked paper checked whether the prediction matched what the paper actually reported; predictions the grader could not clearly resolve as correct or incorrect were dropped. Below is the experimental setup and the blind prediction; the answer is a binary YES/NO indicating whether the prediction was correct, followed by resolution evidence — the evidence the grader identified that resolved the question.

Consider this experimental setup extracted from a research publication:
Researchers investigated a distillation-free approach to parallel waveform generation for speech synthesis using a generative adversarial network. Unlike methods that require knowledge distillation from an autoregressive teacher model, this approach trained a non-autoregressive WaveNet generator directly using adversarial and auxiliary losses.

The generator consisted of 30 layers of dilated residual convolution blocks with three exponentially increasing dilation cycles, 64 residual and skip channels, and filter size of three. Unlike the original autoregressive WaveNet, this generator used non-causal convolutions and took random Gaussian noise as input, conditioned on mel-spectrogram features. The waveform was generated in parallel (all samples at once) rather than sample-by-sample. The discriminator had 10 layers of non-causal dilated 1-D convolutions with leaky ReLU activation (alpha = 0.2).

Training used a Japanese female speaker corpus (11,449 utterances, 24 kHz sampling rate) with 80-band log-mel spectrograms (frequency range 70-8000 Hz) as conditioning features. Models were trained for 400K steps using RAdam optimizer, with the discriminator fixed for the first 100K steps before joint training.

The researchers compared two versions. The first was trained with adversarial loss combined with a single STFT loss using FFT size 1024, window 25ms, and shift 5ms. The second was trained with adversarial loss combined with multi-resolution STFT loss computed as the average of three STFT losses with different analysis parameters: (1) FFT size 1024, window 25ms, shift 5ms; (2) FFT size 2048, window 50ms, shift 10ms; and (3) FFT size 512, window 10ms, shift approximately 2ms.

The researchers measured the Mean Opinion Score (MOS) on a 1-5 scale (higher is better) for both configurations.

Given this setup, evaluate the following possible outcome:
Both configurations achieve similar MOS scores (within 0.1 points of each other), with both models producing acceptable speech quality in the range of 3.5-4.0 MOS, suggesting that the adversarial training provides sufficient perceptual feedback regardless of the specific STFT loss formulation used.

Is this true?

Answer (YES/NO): NO